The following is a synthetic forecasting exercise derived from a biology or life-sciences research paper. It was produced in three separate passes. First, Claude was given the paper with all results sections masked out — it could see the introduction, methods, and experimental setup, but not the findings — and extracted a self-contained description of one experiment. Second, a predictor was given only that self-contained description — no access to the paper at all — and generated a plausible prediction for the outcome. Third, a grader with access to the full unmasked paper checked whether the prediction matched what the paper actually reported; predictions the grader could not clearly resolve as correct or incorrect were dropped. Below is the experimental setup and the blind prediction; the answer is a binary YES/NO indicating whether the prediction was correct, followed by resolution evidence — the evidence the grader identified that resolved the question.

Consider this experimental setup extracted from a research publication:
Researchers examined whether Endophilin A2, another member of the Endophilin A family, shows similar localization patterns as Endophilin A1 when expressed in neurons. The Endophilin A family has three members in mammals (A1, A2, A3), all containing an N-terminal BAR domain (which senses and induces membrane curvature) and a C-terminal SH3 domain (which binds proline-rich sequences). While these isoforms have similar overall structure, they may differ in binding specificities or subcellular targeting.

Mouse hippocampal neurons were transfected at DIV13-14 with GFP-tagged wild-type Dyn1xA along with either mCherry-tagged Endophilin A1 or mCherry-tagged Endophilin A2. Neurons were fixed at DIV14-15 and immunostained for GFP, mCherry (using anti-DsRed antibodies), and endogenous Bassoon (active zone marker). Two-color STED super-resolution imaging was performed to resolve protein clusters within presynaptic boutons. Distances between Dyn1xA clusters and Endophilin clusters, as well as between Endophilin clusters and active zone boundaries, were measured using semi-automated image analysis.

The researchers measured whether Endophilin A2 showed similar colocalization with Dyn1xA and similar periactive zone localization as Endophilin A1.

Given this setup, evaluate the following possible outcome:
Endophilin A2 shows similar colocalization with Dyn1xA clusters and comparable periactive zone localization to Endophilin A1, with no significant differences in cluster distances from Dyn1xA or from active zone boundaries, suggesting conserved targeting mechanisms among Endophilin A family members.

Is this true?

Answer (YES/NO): YES